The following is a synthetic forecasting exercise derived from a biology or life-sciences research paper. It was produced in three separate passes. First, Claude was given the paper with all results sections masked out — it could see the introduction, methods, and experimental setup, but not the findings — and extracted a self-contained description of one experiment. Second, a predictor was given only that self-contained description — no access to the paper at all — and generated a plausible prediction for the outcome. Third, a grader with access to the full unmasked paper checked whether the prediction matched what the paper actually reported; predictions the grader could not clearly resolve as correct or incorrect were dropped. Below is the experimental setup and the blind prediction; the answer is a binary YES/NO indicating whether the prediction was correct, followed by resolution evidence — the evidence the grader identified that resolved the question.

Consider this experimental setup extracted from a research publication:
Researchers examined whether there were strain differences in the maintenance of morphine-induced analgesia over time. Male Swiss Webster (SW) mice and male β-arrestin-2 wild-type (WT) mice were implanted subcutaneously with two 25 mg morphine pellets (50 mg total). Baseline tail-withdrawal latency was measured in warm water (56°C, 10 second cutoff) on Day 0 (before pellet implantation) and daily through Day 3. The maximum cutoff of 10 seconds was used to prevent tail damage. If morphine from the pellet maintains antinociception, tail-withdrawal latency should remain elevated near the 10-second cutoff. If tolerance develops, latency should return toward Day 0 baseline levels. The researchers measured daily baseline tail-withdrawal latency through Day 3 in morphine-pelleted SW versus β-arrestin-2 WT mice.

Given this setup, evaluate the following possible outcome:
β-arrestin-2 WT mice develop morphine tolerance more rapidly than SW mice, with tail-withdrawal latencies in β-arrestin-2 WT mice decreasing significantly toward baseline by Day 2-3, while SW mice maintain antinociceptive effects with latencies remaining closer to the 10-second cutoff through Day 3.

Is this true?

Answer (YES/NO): NO